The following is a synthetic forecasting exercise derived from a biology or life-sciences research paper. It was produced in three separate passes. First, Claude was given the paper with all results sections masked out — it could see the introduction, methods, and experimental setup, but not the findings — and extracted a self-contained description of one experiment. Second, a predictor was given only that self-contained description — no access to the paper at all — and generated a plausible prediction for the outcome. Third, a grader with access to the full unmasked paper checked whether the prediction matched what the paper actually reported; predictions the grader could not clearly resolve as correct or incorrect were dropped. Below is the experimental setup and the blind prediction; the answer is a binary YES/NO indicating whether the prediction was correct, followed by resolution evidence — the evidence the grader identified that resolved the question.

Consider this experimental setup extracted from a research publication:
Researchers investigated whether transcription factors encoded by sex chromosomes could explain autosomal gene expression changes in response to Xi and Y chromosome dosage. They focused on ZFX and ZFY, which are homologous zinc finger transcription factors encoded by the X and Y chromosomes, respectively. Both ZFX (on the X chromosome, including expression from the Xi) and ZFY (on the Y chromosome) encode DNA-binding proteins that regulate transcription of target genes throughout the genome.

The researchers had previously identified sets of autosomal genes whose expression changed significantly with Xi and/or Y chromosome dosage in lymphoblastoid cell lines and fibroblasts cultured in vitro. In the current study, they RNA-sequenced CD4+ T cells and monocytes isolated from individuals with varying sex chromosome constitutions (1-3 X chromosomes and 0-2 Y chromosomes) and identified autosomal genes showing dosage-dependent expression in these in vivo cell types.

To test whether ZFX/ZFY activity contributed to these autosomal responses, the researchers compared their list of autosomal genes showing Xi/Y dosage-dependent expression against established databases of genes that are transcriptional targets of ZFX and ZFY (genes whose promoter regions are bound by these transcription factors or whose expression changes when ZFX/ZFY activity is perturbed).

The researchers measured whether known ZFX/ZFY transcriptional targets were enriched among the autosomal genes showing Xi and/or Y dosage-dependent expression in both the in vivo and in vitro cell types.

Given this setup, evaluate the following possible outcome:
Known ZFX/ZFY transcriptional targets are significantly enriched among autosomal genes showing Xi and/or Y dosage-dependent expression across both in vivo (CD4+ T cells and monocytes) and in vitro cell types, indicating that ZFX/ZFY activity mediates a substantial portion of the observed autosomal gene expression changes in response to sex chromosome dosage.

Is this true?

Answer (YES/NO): NO